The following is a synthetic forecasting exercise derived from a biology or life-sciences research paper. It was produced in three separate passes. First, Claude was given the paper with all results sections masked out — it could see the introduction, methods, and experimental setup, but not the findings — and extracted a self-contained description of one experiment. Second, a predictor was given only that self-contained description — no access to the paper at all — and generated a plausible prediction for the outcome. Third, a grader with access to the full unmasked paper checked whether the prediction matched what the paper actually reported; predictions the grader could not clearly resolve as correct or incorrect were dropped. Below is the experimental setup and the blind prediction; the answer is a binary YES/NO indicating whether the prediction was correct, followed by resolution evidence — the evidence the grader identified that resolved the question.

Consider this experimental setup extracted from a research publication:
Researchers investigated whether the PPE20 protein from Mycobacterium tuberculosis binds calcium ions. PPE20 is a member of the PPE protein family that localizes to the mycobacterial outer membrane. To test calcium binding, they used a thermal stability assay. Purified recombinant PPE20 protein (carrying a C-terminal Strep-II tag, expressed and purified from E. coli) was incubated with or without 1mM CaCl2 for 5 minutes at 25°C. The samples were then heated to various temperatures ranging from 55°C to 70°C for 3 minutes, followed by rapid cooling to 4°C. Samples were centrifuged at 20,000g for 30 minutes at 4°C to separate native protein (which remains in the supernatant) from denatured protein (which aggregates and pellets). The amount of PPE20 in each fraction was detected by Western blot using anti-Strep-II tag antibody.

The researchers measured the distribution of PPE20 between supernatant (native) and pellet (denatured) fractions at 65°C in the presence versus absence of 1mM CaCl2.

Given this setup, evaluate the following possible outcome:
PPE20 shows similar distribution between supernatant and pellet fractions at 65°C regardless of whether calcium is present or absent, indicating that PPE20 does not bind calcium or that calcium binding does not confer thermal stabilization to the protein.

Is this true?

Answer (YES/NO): NO